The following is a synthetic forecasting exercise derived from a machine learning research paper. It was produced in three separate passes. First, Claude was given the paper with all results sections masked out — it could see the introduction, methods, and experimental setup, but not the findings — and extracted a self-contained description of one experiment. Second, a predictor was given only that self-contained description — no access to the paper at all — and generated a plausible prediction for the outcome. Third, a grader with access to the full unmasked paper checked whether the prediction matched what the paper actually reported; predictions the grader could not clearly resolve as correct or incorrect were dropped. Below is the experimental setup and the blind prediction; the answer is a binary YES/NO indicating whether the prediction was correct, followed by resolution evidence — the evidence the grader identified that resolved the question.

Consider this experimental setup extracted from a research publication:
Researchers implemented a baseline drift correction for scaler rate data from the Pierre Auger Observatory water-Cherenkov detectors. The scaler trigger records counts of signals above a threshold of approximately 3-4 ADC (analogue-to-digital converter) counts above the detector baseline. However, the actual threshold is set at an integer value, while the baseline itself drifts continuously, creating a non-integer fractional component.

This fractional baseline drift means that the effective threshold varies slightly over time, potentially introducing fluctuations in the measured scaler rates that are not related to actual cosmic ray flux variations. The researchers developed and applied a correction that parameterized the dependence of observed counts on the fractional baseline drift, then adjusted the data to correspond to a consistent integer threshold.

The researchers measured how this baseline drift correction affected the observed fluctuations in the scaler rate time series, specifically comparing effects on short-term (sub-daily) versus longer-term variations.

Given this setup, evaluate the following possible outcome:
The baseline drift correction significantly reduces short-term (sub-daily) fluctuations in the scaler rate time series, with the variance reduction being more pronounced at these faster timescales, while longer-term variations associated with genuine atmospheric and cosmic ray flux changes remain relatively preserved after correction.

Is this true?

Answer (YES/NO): YES